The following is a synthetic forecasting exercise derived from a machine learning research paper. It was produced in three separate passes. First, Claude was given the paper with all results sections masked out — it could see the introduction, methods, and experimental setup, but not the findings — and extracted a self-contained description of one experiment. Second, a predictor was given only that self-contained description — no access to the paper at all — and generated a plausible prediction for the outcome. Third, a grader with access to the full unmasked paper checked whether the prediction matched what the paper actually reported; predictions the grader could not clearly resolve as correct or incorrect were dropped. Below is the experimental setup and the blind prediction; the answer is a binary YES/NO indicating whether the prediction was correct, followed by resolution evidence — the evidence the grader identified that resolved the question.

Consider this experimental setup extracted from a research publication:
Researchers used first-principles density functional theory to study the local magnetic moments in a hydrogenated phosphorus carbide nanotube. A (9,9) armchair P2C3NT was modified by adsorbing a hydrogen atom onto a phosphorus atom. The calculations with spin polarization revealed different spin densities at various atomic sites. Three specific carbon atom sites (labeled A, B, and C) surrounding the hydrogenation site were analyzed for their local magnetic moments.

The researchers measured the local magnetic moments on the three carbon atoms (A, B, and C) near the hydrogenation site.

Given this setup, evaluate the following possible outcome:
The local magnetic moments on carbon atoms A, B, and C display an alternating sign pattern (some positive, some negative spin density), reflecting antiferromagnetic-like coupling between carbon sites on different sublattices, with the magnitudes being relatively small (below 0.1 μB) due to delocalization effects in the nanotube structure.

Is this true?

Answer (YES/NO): NO